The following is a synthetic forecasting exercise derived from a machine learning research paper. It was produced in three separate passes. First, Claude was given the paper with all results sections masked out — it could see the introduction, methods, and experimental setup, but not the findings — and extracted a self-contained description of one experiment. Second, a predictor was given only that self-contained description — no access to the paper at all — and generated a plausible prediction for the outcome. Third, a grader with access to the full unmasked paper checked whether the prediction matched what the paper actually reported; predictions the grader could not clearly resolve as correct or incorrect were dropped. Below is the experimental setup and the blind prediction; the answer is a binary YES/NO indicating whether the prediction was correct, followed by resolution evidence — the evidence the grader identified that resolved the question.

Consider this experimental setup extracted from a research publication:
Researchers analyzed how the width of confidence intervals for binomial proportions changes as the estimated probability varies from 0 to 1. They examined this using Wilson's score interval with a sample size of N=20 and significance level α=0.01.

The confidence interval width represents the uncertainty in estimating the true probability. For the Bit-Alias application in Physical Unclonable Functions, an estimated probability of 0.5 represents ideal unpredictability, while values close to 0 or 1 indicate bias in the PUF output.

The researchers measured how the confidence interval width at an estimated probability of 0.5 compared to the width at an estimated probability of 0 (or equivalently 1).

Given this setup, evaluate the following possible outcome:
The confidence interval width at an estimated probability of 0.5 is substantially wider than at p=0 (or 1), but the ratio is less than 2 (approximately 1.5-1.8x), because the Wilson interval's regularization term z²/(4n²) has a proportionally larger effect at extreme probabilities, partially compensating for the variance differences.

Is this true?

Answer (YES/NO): NO